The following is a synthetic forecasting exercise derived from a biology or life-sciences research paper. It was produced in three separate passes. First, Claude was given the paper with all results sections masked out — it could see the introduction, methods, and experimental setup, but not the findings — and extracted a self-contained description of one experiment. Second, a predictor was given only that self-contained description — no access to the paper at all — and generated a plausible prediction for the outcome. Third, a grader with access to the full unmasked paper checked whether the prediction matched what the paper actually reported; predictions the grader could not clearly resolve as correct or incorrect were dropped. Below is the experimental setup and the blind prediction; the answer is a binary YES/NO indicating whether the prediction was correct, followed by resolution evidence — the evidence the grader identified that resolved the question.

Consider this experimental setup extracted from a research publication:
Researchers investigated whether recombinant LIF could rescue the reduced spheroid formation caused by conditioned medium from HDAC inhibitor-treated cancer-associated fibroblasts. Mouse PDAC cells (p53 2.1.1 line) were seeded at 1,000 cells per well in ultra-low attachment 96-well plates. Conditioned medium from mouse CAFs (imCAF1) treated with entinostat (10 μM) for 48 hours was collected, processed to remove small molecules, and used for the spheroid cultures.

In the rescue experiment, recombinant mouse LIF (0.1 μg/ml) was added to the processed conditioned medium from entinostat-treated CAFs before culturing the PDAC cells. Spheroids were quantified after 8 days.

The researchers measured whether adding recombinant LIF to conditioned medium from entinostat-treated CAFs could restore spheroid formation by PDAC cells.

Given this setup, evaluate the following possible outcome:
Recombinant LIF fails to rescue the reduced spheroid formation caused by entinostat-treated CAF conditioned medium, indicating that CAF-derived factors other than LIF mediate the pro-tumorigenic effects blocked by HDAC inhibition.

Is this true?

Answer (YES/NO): NO